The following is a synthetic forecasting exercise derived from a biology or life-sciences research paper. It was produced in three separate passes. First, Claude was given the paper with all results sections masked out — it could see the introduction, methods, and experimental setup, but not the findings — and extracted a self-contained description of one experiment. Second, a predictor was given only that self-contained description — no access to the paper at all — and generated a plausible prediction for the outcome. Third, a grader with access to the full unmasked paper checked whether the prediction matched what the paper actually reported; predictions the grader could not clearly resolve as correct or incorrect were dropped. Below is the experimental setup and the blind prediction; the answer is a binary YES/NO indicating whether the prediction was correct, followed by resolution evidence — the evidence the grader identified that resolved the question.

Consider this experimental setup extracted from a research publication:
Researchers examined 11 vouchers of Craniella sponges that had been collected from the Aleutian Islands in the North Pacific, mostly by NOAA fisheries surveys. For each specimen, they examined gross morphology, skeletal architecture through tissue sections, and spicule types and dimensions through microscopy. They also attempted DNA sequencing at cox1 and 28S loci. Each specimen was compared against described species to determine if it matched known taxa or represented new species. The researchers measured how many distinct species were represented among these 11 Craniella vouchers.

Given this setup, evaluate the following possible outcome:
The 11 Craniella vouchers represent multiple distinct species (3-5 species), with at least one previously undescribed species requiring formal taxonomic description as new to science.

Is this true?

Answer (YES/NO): NO